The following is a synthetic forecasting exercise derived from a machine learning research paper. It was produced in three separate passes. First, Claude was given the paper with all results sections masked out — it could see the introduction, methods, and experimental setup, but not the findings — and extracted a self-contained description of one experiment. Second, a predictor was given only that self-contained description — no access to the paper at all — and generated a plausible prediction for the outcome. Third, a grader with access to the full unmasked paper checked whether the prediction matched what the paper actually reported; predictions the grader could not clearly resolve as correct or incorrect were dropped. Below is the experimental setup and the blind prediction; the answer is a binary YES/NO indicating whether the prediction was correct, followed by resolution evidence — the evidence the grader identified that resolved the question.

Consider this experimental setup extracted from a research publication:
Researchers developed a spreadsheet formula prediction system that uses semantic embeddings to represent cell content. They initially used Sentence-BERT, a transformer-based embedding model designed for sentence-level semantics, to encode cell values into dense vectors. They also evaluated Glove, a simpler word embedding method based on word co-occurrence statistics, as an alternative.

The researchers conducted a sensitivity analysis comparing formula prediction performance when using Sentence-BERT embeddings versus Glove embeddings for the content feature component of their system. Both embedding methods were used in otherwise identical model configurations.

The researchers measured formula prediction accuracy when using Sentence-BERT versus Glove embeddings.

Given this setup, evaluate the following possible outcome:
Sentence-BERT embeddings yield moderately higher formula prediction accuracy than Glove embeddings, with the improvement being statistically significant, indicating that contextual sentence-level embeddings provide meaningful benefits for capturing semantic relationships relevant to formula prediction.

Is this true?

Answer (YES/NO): NO